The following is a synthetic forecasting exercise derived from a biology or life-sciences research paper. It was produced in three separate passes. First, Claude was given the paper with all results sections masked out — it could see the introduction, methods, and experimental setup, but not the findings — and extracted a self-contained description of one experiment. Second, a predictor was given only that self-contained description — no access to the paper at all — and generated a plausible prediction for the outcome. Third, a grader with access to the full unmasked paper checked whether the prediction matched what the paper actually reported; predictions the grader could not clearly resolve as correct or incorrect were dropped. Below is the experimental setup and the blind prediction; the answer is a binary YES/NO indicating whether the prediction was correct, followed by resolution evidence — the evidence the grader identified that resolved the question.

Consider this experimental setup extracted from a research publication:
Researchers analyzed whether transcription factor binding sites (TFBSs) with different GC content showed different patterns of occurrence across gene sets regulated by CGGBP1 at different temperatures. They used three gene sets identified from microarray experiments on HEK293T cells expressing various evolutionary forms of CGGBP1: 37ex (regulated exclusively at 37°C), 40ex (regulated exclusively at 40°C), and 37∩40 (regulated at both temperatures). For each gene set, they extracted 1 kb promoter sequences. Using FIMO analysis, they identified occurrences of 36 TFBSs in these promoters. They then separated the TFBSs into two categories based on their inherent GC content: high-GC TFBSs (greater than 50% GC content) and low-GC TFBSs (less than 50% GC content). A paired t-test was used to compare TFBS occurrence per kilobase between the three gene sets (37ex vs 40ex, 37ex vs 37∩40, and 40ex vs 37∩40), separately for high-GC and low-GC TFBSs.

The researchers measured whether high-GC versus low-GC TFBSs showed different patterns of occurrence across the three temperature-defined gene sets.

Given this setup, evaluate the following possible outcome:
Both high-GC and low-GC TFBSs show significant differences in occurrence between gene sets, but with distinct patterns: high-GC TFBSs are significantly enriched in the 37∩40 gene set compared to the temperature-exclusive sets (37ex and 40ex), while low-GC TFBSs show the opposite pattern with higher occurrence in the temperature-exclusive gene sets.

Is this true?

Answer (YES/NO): NO